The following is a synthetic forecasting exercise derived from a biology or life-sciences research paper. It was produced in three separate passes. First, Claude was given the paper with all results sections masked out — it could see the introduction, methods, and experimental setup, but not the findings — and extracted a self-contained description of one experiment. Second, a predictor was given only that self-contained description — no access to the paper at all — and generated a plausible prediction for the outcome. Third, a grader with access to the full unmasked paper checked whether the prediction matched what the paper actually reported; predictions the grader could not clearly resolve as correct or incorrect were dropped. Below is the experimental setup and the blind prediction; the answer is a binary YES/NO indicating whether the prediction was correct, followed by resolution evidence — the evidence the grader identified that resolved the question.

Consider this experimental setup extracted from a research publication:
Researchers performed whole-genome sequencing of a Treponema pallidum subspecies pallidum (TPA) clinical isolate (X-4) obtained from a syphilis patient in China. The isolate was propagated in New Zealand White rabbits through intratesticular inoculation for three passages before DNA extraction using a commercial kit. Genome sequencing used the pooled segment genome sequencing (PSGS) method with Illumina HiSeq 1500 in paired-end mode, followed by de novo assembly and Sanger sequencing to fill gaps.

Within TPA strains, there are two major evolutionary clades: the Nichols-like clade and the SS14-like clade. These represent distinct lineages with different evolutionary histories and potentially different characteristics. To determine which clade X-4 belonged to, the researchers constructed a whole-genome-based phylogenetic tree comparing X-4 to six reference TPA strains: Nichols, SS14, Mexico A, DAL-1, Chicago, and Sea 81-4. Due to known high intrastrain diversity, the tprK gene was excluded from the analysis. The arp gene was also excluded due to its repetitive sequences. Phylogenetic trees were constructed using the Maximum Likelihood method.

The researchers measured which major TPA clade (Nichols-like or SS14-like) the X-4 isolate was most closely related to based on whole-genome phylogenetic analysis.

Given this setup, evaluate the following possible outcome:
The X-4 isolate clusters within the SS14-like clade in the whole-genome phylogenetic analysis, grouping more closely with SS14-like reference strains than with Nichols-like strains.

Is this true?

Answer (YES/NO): YES